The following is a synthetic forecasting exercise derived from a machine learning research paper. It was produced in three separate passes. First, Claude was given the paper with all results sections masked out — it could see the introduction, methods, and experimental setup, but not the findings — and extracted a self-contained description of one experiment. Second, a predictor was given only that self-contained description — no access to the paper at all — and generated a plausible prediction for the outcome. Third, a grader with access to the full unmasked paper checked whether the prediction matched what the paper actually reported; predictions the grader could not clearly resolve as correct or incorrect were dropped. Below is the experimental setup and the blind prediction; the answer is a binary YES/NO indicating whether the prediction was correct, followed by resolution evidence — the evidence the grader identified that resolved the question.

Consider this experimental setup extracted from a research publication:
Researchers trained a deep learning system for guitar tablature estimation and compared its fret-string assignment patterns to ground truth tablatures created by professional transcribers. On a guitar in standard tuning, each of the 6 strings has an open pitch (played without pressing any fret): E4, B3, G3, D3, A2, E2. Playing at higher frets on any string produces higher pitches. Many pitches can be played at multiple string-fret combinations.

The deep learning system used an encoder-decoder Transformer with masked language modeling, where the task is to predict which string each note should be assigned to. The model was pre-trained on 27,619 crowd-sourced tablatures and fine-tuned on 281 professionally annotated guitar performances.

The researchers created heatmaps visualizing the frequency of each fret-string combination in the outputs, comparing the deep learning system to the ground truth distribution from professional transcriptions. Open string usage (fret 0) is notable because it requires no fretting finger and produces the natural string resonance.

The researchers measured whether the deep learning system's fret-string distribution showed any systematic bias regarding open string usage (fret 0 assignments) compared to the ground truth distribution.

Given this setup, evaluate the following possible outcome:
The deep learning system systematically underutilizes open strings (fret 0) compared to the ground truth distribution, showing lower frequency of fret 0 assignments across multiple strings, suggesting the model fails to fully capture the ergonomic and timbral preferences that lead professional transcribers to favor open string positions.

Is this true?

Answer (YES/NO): YES